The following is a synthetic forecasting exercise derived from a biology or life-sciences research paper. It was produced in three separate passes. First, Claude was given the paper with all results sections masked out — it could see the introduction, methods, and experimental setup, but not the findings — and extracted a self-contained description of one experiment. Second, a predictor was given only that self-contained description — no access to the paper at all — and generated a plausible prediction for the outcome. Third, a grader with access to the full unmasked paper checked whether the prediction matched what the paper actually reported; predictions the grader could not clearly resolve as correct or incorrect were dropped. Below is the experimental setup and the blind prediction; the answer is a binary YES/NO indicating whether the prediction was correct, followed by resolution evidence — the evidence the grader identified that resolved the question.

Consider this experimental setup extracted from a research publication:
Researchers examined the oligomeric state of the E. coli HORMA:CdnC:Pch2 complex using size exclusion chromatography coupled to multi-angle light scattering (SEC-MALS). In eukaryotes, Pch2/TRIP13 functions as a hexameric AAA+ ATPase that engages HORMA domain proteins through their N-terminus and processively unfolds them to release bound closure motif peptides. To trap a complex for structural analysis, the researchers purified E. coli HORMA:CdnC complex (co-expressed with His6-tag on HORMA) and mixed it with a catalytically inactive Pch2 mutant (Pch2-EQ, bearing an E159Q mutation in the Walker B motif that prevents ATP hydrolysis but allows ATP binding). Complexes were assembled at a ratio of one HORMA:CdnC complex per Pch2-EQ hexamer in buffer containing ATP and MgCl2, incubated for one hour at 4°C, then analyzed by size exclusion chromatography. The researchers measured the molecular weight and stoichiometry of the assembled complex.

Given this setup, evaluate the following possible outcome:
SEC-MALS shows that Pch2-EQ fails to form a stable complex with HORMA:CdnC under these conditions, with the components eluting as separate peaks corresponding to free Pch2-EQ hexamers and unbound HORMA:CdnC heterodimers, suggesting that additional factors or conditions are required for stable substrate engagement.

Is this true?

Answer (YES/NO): NO